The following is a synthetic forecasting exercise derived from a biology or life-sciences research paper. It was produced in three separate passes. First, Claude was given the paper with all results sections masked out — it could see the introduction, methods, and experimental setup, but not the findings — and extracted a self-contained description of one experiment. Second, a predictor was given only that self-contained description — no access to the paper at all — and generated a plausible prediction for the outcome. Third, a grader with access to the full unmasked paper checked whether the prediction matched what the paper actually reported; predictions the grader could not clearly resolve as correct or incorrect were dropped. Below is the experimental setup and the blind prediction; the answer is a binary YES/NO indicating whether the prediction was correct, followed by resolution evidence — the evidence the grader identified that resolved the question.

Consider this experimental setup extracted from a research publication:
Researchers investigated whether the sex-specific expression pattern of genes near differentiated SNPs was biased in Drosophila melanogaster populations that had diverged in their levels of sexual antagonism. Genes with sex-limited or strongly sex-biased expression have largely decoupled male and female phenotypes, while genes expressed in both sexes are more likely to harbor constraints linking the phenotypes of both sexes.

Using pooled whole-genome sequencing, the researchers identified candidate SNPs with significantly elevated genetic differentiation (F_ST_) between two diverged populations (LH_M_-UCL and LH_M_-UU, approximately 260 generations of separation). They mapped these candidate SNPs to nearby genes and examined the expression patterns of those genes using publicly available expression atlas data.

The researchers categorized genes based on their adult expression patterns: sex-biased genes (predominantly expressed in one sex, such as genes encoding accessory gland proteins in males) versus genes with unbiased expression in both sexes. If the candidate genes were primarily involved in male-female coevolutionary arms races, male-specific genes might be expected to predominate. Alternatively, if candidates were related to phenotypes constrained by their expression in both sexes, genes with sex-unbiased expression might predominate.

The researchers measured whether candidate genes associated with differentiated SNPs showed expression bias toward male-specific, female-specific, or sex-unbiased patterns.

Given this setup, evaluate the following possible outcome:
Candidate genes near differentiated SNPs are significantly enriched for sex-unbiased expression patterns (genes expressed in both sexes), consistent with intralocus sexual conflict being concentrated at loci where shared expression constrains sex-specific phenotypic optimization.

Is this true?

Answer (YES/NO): YES